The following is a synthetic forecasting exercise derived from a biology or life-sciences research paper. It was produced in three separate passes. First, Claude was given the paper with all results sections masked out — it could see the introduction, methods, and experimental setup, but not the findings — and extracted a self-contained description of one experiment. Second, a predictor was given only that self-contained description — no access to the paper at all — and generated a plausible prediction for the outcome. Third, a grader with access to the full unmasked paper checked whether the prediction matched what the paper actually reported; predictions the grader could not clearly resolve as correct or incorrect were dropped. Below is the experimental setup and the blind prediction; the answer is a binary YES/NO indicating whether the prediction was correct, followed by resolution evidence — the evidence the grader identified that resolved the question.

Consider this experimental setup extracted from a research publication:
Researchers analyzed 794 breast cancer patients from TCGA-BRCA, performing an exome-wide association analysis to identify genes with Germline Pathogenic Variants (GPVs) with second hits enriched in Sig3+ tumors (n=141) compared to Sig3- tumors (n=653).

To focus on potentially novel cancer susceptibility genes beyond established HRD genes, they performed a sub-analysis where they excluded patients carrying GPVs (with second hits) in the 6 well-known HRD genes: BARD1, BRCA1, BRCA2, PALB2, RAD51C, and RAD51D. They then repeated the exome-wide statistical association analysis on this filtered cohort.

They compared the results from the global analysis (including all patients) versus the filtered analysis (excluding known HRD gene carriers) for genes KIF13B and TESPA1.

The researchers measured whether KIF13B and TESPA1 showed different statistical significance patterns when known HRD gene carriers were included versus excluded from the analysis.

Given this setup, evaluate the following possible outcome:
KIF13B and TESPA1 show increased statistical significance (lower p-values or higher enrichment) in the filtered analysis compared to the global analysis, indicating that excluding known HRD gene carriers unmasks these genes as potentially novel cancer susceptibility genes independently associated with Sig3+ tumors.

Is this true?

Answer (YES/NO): YES